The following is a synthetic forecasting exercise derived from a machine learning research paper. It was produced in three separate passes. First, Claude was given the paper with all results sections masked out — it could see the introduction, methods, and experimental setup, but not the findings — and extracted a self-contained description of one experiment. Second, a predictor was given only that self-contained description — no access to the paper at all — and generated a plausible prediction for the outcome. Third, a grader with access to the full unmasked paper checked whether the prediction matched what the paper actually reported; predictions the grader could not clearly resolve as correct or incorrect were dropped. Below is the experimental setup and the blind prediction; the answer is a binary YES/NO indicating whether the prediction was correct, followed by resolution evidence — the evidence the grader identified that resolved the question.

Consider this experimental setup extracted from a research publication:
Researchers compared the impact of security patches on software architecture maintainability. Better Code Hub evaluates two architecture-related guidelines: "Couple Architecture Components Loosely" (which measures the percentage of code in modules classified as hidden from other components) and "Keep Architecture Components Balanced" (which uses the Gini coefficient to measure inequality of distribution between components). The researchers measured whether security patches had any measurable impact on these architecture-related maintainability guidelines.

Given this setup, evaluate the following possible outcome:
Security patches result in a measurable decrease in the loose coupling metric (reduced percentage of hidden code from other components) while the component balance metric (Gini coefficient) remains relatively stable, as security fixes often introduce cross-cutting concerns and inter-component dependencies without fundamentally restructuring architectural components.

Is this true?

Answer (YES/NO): NO